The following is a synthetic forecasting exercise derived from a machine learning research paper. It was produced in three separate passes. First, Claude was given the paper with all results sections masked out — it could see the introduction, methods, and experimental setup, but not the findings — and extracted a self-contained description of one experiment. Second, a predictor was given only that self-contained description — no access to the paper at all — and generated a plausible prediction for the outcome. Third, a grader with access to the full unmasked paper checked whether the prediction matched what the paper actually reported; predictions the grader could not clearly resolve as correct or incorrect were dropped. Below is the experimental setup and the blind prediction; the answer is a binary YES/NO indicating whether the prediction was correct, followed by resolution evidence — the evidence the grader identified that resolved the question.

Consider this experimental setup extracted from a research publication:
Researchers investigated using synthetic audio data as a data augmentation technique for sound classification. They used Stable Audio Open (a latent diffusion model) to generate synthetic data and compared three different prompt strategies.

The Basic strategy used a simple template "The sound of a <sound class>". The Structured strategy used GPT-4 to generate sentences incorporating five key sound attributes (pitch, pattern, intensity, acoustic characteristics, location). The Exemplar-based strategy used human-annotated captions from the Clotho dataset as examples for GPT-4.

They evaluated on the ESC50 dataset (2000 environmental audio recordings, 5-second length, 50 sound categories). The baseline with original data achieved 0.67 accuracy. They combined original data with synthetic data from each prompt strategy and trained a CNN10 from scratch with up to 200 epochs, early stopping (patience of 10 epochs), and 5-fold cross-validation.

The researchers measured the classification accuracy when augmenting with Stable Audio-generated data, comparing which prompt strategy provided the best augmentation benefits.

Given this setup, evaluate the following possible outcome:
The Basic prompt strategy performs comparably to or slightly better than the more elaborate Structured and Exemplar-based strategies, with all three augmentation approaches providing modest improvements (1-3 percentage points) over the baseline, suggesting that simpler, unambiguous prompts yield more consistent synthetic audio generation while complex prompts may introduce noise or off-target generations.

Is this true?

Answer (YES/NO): NO